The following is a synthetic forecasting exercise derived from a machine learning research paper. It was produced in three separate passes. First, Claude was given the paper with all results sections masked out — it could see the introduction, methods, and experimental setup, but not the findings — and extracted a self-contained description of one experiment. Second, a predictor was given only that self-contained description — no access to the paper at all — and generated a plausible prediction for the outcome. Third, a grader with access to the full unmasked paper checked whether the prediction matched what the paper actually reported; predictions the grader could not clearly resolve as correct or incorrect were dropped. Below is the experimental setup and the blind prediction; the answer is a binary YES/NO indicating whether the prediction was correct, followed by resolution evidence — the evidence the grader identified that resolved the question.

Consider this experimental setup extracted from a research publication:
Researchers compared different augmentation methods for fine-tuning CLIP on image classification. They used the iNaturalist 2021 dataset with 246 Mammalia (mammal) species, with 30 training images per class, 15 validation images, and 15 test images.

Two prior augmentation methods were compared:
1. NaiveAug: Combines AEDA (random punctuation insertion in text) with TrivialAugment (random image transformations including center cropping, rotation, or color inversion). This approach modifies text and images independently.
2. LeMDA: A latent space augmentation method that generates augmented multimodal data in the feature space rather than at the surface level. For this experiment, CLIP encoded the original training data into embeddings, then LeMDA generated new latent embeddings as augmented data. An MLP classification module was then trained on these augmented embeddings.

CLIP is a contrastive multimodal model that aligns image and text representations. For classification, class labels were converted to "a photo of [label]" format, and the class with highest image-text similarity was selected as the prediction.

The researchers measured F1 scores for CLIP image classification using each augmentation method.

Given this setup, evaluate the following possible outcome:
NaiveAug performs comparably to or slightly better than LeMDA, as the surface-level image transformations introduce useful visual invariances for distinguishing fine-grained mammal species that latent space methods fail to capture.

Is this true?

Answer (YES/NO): NO